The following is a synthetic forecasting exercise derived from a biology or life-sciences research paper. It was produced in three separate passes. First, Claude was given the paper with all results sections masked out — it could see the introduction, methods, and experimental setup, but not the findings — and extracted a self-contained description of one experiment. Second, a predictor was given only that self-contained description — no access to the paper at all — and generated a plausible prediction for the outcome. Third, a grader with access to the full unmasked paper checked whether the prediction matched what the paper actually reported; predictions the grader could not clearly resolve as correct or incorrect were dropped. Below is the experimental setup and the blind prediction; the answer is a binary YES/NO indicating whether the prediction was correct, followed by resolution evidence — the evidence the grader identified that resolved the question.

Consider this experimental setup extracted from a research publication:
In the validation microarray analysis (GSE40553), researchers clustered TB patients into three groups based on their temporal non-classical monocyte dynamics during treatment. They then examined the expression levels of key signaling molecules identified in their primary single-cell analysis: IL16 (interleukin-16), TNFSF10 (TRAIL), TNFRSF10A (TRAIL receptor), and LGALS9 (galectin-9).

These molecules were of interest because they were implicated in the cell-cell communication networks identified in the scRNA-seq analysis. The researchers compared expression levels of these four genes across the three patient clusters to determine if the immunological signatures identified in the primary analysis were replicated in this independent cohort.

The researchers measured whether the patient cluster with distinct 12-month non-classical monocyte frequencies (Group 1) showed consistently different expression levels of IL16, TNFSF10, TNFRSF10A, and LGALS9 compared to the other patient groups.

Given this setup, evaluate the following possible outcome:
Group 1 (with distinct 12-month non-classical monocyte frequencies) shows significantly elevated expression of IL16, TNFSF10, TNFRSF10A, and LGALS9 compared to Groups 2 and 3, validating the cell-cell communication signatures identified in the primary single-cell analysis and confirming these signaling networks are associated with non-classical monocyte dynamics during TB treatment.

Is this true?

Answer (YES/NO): NO